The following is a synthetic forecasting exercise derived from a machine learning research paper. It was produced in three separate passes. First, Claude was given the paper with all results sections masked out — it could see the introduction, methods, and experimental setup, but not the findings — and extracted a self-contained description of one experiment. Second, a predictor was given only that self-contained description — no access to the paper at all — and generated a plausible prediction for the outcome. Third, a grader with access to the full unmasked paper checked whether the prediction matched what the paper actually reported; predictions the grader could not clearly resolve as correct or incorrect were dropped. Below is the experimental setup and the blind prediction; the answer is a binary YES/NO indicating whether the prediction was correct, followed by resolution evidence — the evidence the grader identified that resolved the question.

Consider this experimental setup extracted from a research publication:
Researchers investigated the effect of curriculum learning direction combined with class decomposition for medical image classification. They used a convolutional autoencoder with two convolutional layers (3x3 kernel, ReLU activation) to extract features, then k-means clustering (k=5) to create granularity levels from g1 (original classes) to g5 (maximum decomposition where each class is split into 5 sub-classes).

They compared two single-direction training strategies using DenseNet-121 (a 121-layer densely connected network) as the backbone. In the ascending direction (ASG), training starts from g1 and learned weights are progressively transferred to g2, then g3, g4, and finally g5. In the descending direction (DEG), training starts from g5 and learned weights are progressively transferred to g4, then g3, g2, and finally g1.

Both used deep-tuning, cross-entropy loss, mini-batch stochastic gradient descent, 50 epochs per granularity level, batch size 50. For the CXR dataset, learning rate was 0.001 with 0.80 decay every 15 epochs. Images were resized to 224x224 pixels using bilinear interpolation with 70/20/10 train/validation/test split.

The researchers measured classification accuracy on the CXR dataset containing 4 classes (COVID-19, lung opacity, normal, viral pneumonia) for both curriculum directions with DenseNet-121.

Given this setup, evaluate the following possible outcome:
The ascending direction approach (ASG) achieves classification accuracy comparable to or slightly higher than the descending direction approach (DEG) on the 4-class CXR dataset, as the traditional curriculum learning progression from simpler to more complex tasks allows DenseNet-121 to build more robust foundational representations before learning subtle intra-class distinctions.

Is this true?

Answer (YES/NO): NO